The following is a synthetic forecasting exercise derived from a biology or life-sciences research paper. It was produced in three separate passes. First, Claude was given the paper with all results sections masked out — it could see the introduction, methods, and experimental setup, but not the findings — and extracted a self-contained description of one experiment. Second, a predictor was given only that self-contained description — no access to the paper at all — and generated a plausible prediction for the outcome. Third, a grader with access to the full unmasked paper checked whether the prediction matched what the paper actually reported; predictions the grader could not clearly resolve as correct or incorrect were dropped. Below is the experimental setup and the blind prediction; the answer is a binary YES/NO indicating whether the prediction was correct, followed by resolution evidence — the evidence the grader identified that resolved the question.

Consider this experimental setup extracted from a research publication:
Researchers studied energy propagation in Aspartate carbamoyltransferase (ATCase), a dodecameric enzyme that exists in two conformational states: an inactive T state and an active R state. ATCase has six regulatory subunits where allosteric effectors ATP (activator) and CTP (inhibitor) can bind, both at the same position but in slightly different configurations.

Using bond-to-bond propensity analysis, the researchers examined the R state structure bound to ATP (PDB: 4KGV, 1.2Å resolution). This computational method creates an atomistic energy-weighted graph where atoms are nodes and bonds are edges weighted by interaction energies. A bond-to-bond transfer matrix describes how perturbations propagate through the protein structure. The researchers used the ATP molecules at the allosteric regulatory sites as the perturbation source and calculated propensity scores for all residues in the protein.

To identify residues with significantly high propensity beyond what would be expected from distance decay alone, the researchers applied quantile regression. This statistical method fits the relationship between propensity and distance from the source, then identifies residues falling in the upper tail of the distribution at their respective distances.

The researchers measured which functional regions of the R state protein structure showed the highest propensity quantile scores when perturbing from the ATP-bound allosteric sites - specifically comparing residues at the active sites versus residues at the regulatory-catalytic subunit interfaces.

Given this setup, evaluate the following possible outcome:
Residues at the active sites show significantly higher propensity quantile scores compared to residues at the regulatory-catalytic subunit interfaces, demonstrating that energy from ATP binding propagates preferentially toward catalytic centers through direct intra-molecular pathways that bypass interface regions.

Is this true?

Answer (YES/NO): NO